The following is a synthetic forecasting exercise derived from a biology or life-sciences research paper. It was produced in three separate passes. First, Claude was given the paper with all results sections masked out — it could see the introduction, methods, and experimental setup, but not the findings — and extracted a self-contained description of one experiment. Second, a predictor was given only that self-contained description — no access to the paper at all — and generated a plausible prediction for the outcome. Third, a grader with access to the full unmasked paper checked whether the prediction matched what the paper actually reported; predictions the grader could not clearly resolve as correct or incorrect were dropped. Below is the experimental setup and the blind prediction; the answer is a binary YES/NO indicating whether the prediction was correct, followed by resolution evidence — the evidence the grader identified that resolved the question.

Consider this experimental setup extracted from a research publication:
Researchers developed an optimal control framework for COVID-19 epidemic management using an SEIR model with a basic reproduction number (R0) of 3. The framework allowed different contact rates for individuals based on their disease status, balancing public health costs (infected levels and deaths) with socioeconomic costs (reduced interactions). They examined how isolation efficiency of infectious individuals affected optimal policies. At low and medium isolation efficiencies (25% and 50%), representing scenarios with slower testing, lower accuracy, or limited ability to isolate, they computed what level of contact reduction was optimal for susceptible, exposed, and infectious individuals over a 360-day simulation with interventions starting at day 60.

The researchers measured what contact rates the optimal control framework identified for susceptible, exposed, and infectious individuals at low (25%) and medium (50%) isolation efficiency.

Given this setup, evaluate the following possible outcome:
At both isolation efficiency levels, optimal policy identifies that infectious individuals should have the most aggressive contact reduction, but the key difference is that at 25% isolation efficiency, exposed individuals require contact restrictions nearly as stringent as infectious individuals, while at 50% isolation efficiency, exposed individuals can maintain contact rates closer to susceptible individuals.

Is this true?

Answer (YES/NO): NO